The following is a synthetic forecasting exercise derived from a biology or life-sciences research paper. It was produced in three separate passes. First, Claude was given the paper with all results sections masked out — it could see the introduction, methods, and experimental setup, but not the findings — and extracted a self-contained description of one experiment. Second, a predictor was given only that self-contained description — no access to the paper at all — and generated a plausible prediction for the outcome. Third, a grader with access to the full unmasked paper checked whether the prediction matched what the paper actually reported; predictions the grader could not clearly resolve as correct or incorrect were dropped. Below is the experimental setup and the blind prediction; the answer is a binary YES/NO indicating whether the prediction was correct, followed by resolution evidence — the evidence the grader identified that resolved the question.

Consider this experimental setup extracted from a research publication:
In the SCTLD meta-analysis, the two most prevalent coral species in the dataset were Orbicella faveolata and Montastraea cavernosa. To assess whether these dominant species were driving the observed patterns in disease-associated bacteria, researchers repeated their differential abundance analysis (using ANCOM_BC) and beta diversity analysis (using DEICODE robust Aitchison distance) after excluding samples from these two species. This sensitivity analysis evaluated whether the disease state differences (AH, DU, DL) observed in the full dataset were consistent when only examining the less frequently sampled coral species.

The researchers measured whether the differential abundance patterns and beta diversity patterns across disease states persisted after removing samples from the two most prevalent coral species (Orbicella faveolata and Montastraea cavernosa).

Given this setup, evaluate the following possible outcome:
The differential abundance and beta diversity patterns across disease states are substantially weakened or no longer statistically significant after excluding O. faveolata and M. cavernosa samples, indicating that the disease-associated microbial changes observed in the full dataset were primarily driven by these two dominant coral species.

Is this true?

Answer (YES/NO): NO